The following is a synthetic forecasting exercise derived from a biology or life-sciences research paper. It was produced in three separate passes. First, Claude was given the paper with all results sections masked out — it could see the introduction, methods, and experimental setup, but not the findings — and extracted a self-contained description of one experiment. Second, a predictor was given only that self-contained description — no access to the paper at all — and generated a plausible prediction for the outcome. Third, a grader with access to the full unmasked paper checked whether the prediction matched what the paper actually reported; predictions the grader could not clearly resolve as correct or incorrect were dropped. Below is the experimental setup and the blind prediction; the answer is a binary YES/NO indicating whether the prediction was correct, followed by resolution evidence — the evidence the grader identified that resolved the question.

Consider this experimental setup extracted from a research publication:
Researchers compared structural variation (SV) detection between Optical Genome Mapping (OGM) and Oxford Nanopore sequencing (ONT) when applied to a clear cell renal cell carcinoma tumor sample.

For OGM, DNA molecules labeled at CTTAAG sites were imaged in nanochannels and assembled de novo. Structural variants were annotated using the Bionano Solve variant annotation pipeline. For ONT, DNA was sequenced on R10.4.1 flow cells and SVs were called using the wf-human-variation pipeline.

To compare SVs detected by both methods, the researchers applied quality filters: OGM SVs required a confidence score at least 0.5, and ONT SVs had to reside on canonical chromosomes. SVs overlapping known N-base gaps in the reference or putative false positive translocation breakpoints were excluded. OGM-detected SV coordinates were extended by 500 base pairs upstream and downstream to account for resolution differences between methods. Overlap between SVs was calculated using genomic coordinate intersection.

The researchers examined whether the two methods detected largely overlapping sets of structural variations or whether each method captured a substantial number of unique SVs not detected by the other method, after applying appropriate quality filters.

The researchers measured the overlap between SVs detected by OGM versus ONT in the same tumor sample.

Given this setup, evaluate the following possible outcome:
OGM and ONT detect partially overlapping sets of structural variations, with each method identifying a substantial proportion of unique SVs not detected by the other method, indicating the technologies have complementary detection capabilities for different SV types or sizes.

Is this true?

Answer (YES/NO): YES